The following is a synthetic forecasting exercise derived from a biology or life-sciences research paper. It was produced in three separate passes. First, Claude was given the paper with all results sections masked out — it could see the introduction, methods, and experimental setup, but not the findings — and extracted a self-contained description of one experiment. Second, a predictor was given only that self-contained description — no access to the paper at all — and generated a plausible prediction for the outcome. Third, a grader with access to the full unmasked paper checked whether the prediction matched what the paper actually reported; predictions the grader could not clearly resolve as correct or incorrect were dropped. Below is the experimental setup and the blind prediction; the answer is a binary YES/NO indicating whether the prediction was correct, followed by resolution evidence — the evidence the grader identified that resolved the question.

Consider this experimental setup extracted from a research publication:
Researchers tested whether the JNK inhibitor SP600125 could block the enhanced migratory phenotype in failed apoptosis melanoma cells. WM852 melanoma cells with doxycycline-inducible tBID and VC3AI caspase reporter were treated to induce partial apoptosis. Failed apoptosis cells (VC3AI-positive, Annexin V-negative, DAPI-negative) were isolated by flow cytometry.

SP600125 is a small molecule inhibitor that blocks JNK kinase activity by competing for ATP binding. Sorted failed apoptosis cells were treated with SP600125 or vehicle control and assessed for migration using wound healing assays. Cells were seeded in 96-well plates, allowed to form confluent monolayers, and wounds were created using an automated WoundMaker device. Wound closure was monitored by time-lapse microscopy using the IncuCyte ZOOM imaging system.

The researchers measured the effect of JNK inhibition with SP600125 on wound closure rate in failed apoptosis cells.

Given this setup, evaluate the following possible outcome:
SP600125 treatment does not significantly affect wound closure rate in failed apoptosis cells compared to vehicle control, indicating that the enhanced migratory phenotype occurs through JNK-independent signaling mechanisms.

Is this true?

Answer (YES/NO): NO